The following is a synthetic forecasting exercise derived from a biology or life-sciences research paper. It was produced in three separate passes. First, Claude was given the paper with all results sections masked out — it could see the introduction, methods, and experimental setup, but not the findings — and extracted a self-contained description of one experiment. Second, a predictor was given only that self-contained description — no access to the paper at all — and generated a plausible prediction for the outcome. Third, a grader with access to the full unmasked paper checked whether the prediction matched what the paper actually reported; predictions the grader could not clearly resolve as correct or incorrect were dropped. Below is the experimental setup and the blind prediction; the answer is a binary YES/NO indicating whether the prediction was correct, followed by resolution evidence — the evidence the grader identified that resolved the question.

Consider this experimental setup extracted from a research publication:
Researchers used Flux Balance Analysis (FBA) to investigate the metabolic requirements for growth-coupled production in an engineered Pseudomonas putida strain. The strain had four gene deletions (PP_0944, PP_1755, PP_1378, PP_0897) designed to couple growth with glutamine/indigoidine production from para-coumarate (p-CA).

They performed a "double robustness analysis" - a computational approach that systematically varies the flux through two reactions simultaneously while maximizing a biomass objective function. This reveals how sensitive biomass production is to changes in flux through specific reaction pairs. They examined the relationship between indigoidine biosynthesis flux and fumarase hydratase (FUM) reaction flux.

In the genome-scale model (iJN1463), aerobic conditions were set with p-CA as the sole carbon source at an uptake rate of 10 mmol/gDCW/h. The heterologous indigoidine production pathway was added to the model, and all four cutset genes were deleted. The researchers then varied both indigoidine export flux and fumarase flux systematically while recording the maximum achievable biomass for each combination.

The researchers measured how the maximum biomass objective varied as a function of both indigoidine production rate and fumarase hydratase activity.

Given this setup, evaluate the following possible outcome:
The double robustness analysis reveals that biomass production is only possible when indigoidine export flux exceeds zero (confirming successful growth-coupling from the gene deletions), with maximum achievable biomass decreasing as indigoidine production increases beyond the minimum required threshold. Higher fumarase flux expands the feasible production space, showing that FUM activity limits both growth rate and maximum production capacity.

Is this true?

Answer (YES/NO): NO